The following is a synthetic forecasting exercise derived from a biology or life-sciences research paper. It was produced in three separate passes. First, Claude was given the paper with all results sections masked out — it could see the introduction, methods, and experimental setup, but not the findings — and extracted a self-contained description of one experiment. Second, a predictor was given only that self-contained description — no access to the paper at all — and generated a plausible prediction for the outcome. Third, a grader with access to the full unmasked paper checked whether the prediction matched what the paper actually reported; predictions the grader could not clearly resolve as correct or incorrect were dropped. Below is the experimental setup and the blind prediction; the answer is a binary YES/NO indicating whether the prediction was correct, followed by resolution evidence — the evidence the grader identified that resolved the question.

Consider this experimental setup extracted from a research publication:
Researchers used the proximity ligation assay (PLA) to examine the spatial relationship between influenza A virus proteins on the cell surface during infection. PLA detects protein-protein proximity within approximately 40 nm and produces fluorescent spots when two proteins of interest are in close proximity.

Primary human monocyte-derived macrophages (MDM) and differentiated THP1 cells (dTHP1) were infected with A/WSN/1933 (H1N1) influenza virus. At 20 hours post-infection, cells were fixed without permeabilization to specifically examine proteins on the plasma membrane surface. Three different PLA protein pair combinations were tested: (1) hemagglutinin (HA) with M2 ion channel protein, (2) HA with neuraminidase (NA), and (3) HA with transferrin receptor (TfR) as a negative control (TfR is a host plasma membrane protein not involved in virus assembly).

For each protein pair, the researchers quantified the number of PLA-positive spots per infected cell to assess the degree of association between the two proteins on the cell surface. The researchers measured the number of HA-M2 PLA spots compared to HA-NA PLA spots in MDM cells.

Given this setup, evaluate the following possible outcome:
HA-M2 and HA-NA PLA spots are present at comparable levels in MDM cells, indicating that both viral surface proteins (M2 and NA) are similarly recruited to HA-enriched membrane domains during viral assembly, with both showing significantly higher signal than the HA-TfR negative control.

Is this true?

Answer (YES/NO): NO